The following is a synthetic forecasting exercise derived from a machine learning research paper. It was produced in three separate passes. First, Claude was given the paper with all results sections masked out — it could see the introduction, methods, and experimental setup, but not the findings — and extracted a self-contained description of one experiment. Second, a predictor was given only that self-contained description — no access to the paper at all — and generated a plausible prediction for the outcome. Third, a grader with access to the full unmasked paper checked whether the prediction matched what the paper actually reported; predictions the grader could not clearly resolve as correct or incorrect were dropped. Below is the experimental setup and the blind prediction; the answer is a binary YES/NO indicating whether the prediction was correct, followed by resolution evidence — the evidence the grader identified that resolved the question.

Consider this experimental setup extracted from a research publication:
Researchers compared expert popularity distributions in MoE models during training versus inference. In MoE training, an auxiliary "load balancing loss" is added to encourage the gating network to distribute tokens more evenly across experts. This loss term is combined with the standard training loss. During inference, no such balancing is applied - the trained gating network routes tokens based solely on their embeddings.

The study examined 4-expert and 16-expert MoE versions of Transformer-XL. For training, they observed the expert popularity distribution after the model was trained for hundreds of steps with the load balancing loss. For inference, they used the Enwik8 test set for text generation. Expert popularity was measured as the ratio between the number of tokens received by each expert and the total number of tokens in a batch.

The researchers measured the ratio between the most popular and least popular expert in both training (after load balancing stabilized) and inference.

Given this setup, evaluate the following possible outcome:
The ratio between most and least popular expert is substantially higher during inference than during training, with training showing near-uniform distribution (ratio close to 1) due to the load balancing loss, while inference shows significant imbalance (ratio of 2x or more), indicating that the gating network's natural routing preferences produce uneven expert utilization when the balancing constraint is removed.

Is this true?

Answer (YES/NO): YES